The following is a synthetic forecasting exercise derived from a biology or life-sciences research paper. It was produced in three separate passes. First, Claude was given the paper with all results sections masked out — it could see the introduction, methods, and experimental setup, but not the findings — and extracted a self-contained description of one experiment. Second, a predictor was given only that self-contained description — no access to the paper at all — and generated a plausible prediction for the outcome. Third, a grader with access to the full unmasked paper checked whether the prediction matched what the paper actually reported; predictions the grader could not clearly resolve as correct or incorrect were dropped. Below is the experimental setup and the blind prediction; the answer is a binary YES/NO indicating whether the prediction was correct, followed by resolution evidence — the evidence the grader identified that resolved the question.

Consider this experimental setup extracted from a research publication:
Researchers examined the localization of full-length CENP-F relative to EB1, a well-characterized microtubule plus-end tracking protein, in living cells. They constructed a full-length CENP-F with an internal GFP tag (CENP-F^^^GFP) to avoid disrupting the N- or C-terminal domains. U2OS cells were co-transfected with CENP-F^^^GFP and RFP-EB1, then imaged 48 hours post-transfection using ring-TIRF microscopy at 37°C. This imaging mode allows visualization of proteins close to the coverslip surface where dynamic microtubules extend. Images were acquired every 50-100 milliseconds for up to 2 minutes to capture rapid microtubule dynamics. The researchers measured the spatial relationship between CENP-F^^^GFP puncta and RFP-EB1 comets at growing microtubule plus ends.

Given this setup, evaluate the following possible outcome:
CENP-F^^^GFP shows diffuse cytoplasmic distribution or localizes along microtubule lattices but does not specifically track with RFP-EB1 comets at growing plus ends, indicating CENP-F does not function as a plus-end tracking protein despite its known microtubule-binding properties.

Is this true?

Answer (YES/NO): NO